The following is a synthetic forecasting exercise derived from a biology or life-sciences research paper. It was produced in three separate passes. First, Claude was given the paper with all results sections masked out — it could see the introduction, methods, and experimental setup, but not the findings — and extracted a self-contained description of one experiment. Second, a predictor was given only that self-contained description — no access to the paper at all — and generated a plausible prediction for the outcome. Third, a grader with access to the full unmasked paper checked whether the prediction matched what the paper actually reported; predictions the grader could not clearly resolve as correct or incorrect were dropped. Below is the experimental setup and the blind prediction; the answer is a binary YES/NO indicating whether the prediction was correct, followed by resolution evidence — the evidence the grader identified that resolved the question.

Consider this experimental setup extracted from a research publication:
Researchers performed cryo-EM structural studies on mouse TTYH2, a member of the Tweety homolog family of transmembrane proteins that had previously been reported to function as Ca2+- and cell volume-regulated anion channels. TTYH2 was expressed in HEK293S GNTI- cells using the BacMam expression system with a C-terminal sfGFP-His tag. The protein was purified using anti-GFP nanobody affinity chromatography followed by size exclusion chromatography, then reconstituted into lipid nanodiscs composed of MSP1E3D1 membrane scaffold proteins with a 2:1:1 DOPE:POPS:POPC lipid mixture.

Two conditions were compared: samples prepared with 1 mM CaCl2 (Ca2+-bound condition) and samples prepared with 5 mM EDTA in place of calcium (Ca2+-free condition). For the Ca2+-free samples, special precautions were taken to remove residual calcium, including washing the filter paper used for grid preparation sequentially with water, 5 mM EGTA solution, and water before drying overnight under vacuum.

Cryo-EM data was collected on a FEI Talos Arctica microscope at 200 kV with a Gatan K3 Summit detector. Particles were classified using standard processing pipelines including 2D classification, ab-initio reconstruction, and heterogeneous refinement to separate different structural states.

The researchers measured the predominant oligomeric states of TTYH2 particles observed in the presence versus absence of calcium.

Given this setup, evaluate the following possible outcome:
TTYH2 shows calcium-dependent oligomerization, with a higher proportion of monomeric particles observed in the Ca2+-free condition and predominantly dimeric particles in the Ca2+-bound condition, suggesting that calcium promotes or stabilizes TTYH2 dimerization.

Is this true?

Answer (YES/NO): NO